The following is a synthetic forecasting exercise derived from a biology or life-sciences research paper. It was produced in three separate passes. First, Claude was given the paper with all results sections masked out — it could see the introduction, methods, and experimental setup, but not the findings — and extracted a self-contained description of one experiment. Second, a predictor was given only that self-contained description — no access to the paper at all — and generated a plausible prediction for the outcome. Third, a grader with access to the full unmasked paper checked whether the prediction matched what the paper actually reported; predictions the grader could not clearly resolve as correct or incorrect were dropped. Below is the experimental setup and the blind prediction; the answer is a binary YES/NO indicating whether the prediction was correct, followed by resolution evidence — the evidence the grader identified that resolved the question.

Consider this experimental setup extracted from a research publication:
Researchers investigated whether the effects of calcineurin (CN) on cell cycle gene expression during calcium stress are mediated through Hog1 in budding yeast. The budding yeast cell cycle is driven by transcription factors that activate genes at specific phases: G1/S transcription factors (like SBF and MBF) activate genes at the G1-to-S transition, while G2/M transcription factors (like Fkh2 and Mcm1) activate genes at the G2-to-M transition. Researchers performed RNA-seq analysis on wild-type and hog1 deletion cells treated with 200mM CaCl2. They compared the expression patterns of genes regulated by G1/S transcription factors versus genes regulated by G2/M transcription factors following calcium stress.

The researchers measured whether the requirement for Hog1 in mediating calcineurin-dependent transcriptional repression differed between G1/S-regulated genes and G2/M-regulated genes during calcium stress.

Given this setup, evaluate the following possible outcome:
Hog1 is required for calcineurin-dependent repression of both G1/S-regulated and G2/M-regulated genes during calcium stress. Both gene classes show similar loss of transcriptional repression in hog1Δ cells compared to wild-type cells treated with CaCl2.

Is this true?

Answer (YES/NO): NO